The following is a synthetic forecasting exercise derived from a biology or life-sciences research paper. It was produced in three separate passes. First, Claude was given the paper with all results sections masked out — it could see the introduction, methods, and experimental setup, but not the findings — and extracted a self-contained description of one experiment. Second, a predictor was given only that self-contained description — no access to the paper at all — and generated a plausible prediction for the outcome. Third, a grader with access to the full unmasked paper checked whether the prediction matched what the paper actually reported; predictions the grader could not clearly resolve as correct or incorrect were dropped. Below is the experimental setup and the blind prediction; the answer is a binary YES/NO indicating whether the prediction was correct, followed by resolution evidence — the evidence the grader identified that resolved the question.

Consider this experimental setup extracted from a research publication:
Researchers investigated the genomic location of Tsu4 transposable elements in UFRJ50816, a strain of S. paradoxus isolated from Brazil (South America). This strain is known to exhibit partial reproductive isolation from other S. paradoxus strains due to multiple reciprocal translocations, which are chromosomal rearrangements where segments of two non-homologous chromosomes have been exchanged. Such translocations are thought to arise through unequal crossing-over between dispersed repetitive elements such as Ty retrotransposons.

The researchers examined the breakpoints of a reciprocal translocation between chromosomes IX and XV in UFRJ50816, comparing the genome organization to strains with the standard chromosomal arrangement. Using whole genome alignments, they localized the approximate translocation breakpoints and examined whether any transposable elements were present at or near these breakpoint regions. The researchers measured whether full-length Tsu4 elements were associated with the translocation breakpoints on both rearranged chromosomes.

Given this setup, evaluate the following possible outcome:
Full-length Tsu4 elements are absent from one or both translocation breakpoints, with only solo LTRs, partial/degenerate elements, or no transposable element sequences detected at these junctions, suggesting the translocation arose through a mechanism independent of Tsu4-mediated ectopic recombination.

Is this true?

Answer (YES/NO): NO